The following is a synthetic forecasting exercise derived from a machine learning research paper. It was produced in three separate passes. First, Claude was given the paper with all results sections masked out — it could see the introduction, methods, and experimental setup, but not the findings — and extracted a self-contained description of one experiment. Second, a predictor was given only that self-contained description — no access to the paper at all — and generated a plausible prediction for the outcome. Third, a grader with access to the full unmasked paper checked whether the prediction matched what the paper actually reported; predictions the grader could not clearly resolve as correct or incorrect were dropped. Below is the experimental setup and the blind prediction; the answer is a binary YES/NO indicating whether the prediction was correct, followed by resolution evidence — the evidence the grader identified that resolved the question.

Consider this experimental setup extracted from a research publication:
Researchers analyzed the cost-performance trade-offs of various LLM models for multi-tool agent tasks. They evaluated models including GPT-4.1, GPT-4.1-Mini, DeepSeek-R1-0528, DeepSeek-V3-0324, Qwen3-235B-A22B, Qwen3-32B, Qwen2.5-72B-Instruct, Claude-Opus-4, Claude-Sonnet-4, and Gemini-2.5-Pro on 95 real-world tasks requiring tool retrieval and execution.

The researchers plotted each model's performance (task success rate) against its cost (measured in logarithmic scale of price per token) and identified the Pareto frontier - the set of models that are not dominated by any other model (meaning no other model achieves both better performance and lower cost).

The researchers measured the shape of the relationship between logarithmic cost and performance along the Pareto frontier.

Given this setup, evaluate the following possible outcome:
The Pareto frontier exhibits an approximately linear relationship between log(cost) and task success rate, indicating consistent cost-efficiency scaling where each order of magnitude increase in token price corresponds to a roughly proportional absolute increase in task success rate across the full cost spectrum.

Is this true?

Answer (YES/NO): YES